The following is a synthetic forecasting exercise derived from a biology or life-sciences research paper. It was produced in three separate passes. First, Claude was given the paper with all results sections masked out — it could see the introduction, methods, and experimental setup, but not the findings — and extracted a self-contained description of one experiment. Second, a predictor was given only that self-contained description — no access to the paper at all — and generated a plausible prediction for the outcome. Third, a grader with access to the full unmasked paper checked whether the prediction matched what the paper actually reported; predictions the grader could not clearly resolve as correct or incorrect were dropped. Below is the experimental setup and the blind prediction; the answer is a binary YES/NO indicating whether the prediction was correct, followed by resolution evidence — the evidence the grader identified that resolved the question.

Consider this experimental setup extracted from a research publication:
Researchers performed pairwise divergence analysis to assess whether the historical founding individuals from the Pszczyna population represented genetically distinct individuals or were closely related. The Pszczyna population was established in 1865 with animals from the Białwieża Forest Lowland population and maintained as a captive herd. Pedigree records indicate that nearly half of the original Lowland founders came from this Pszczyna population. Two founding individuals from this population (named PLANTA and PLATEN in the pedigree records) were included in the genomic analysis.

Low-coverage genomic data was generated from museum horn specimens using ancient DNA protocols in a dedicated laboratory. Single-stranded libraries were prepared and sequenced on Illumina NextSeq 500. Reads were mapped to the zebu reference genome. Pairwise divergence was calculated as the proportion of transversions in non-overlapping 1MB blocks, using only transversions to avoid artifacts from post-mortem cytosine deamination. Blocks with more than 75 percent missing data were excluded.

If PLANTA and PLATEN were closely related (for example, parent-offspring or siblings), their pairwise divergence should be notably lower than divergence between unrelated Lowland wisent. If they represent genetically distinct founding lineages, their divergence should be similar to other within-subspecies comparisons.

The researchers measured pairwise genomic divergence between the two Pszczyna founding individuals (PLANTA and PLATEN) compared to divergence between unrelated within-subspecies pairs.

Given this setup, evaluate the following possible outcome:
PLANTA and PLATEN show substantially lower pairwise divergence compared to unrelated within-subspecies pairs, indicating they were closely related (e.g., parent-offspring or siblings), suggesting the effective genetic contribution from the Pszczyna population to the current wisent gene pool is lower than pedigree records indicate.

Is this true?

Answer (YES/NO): NO